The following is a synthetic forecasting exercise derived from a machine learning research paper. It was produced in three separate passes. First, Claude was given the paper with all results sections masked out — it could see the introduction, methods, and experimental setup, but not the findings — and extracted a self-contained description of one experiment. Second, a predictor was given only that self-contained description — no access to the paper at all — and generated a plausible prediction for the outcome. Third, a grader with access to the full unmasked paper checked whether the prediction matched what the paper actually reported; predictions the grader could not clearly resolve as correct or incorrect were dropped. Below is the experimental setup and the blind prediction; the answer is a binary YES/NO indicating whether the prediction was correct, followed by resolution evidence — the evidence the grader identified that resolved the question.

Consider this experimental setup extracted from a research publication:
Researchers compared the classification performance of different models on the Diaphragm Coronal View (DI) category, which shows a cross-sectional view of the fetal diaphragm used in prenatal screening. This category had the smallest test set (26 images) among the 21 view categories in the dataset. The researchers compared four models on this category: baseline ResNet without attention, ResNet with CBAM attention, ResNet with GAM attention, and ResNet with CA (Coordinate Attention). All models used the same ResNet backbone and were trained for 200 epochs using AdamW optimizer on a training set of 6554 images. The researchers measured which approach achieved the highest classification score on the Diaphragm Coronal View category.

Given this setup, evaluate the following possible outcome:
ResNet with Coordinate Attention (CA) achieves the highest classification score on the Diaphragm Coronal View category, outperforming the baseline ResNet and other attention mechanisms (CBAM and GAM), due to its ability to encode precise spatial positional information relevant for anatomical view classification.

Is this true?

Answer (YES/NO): NO